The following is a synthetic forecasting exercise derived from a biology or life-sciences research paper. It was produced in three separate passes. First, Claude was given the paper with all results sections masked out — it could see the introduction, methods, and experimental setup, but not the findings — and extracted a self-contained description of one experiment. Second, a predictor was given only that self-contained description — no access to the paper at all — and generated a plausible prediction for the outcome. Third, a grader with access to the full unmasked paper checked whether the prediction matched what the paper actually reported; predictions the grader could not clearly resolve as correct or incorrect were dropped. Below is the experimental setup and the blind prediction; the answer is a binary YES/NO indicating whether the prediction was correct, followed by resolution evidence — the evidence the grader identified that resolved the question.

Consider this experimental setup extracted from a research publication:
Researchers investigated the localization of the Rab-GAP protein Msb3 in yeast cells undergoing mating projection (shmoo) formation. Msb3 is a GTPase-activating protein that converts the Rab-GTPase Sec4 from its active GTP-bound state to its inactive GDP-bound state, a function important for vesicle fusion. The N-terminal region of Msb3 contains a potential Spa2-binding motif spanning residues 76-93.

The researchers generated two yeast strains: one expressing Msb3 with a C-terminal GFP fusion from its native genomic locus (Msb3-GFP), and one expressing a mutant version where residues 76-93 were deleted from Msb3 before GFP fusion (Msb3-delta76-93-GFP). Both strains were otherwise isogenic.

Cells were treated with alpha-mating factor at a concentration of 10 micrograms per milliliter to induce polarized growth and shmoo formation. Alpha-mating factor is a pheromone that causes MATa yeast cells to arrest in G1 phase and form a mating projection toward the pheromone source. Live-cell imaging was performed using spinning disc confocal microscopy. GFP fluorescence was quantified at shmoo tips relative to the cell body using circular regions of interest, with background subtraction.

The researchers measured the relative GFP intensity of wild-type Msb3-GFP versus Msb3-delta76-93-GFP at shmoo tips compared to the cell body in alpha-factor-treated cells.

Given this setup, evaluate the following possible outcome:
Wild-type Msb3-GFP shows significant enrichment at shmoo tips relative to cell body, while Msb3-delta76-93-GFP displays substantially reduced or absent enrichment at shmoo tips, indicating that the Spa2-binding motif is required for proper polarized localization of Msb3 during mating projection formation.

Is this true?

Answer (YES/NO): YES